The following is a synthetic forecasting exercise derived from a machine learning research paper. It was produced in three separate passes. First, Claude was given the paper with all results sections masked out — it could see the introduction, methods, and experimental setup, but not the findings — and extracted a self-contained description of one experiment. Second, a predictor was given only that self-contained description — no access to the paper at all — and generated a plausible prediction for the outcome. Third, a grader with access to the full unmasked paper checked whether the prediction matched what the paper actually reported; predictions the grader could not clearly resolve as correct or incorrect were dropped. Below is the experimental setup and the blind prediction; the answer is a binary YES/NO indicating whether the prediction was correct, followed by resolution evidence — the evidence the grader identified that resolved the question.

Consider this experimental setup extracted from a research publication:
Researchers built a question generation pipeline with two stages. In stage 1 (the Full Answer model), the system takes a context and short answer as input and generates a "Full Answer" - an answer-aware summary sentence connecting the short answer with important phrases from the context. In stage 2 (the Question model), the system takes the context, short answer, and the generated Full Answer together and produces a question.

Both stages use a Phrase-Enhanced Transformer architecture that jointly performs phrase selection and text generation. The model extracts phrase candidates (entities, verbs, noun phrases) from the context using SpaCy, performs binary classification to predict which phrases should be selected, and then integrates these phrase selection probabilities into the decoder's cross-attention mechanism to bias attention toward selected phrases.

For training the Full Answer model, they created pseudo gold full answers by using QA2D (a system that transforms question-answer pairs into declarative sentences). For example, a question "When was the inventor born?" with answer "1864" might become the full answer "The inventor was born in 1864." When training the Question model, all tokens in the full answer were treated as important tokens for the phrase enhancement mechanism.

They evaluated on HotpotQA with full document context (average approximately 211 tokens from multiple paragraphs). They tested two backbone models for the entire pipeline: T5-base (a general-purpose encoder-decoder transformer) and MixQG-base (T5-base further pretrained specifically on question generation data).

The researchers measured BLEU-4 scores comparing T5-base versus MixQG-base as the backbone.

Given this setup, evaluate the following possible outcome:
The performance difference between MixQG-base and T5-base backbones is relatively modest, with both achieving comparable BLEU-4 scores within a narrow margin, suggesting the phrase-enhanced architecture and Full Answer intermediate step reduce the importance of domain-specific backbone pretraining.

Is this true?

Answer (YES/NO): NO